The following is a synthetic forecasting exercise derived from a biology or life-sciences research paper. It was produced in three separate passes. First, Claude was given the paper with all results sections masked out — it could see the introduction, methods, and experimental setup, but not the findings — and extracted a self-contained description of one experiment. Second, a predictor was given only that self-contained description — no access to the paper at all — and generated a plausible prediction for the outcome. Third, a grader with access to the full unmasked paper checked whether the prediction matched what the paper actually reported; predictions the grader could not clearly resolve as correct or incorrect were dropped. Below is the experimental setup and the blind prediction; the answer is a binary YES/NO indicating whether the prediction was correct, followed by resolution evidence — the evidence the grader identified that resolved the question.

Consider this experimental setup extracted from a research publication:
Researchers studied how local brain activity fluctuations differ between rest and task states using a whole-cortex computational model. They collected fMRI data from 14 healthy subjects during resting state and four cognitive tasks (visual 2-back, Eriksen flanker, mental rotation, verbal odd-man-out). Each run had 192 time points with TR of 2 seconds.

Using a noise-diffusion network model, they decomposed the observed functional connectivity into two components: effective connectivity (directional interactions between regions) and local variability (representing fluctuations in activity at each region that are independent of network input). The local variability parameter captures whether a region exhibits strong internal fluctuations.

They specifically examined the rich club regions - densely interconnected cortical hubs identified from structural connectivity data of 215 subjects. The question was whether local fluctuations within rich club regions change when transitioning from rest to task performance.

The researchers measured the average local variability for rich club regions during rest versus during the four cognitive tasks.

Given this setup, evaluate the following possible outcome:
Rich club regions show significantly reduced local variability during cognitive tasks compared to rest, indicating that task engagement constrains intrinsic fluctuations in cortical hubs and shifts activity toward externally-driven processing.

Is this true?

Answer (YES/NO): NO